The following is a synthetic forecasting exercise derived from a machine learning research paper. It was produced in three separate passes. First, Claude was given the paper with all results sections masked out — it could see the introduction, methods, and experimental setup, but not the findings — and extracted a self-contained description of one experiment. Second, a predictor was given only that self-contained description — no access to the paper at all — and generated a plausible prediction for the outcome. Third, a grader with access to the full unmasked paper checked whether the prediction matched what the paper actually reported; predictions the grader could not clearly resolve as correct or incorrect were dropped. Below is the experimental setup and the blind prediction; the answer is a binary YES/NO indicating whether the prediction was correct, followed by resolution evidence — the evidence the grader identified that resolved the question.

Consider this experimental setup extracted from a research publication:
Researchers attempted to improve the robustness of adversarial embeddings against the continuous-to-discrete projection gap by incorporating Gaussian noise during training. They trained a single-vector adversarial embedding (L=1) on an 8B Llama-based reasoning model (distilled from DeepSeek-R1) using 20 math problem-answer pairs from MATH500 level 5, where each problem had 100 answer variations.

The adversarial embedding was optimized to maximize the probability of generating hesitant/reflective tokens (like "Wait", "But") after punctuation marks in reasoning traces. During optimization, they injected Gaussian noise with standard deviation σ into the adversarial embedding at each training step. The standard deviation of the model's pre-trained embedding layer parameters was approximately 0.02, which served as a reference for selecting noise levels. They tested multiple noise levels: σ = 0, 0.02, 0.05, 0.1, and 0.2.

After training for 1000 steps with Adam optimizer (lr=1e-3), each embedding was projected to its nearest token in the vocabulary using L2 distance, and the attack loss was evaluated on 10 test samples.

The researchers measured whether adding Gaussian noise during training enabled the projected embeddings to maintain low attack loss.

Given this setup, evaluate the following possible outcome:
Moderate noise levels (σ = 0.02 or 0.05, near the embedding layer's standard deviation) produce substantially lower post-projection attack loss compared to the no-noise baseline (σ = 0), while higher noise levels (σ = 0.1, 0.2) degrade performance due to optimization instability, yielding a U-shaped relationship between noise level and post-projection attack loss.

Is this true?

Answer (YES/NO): NO